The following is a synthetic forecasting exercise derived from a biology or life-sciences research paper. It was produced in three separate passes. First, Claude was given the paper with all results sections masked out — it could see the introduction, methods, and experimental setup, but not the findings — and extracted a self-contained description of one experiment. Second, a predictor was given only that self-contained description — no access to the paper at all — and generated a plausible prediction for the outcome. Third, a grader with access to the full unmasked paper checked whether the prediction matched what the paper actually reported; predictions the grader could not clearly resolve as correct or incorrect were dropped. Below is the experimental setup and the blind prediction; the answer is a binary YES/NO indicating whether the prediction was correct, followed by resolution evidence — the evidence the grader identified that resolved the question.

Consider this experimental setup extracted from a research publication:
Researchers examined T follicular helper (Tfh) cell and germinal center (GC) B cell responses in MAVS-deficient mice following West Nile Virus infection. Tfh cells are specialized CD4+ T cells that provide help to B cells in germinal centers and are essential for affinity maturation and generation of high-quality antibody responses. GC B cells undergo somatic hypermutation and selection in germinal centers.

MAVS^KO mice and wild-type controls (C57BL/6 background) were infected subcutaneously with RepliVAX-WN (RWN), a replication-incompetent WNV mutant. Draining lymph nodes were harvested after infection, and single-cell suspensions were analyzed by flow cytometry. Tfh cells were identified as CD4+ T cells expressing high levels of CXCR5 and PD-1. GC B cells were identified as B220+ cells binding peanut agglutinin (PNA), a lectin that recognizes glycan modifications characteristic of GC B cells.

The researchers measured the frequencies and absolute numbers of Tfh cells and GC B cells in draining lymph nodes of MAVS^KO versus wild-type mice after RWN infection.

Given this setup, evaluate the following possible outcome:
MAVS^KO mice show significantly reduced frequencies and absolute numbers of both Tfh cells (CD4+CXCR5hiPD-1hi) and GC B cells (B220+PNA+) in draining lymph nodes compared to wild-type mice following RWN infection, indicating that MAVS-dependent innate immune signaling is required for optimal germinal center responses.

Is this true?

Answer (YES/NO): NO